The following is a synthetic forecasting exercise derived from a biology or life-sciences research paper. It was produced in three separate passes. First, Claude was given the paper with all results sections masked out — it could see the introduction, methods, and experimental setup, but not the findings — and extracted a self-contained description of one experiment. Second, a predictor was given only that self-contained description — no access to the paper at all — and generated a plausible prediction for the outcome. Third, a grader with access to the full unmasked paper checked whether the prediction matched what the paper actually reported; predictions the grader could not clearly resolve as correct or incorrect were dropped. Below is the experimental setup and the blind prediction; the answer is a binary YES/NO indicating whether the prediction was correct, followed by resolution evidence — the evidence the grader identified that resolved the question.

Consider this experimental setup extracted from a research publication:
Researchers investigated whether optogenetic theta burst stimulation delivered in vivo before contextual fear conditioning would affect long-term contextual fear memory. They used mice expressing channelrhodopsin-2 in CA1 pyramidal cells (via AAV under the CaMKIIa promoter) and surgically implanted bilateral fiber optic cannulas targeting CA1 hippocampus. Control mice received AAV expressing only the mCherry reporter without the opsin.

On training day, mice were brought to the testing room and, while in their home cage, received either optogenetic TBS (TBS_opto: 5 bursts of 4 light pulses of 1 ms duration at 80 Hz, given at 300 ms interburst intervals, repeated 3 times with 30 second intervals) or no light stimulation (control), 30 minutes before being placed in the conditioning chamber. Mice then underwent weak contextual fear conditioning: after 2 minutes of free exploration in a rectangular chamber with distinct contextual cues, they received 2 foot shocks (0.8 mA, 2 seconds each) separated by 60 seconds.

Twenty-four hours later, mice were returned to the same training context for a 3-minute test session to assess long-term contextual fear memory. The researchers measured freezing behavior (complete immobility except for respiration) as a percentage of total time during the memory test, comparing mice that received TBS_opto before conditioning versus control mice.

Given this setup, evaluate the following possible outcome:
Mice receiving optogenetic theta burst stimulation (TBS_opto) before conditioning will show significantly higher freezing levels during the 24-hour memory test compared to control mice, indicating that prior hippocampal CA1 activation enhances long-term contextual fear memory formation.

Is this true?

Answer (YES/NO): NO